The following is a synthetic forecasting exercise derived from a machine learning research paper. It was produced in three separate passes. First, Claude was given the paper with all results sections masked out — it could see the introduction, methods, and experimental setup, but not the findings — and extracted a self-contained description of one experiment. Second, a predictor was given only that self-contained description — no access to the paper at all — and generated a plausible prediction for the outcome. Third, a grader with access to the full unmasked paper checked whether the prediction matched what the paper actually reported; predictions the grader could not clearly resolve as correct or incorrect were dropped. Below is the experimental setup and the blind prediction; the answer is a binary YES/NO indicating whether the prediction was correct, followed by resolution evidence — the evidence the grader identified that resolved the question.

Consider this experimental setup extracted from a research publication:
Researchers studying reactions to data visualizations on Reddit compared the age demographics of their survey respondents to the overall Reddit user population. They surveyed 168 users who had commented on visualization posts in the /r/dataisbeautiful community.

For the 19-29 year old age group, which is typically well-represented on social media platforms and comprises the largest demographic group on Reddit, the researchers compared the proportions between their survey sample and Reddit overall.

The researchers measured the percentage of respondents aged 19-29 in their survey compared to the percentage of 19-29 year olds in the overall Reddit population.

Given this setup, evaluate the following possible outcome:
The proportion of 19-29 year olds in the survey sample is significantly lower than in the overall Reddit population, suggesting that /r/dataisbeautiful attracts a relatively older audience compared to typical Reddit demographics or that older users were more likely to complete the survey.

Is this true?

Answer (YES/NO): NO